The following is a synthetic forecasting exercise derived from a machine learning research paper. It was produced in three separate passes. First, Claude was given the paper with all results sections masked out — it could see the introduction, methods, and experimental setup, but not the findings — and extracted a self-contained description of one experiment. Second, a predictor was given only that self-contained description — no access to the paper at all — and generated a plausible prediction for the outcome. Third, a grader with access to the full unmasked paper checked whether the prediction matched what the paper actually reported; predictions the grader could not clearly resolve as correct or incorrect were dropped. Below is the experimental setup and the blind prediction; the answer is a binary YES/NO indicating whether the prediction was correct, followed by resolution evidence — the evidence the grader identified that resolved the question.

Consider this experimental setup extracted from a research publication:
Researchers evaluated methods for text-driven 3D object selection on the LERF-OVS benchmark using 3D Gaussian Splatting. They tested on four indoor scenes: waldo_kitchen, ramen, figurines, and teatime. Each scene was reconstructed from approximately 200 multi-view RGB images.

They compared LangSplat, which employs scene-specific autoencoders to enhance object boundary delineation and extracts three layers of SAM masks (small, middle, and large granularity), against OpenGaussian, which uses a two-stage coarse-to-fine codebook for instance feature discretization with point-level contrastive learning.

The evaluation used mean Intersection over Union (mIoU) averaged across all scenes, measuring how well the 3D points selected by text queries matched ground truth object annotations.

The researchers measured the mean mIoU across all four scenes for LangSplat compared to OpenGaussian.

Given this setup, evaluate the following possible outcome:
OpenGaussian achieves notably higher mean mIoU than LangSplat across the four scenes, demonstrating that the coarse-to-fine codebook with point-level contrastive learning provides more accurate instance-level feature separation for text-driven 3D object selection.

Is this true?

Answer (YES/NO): YES